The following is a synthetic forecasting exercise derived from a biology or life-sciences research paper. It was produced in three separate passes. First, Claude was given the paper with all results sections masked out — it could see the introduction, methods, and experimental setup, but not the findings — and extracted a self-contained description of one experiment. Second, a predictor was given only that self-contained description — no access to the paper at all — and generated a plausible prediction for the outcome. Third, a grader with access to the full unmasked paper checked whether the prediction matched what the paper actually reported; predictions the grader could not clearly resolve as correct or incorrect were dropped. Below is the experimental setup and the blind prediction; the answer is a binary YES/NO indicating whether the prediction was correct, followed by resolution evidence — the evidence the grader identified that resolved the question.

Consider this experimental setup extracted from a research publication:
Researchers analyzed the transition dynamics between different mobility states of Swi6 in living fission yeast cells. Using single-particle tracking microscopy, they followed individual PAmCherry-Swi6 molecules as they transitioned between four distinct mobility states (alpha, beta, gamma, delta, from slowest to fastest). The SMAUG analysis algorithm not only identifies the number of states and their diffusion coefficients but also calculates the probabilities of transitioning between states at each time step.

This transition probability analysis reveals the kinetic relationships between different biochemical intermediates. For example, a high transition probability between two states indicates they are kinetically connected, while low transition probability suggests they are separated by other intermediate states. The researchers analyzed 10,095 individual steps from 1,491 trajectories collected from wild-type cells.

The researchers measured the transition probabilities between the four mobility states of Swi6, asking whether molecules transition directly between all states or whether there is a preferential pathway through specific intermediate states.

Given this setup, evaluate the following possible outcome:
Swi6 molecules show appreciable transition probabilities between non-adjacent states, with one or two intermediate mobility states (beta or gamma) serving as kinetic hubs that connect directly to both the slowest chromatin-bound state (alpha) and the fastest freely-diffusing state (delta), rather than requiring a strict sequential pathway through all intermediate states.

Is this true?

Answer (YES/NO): NO